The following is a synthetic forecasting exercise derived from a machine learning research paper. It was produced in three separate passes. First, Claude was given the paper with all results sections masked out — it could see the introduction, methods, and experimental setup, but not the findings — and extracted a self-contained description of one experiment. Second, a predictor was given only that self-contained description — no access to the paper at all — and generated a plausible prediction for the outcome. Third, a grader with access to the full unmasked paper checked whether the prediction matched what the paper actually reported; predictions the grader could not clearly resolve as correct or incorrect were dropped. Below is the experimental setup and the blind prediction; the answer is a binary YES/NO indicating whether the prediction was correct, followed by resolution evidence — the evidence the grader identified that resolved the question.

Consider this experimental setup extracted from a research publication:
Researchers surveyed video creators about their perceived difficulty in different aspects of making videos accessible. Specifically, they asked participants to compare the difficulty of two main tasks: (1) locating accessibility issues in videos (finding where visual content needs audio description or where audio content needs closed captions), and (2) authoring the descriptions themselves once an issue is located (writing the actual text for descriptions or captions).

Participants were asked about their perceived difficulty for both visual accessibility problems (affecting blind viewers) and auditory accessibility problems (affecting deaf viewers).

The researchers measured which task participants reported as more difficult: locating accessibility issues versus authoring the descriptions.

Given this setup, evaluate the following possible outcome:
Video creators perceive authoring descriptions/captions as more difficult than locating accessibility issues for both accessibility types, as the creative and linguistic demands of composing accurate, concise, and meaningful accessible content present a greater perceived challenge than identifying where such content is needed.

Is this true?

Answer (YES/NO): NO